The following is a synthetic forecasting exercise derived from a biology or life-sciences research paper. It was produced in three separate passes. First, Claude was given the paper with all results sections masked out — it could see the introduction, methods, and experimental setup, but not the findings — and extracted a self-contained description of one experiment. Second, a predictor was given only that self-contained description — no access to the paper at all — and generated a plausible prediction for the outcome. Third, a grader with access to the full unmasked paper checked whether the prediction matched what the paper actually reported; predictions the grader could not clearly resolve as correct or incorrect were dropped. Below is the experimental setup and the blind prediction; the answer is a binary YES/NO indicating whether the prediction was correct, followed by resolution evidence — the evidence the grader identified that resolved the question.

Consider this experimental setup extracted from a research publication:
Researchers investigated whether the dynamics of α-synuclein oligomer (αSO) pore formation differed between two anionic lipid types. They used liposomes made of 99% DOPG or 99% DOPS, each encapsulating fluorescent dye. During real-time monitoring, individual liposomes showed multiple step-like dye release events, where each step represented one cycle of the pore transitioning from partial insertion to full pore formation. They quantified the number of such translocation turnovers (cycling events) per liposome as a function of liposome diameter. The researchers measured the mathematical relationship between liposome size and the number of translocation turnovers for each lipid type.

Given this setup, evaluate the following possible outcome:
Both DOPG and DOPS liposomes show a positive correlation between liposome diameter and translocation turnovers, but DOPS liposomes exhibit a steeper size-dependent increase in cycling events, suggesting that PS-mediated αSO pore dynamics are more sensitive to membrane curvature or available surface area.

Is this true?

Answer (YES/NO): NO